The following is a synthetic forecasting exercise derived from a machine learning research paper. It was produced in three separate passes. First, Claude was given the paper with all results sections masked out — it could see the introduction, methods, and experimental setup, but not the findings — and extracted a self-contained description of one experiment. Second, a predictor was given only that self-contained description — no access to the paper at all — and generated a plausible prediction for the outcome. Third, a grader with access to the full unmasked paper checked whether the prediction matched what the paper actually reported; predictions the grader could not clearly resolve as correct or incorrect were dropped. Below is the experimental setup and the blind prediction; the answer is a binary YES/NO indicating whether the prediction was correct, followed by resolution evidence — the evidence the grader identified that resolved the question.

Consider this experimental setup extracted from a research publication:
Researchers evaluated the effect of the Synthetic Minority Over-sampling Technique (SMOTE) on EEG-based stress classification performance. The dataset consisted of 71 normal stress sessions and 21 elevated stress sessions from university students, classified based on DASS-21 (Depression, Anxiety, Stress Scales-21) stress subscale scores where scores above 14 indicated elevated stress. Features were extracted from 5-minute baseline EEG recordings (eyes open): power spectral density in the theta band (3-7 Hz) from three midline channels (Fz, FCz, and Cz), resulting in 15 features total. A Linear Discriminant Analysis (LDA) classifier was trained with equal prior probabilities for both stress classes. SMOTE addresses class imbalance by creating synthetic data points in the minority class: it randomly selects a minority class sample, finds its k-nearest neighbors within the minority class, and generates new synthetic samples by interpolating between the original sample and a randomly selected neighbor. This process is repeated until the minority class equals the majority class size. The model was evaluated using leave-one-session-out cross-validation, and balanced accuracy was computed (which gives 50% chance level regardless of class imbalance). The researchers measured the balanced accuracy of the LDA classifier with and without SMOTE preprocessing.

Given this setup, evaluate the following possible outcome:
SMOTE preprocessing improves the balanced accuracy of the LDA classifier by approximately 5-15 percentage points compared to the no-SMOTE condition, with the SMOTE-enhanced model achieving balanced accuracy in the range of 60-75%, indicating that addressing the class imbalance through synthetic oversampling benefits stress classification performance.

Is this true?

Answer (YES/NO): NO